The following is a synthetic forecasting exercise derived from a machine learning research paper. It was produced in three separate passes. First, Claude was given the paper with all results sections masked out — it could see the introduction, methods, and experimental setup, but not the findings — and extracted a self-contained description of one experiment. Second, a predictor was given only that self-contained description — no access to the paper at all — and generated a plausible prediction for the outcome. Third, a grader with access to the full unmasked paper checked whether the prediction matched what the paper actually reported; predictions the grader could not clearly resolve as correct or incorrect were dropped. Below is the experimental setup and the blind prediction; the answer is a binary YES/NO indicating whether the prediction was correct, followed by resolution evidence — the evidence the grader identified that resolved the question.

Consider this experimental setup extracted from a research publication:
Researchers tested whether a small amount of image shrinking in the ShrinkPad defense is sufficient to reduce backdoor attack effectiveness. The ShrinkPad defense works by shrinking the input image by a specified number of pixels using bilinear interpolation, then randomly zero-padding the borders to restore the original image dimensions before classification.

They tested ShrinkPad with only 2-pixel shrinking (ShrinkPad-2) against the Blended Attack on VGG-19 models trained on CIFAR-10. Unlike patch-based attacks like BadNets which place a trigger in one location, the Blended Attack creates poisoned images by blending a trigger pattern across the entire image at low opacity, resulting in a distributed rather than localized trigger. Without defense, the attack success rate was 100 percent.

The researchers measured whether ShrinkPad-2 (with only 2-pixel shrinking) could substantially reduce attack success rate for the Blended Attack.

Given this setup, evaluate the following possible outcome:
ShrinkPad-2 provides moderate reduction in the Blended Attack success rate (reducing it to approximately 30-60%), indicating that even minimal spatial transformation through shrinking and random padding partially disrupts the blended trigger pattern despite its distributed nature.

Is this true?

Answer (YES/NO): YES